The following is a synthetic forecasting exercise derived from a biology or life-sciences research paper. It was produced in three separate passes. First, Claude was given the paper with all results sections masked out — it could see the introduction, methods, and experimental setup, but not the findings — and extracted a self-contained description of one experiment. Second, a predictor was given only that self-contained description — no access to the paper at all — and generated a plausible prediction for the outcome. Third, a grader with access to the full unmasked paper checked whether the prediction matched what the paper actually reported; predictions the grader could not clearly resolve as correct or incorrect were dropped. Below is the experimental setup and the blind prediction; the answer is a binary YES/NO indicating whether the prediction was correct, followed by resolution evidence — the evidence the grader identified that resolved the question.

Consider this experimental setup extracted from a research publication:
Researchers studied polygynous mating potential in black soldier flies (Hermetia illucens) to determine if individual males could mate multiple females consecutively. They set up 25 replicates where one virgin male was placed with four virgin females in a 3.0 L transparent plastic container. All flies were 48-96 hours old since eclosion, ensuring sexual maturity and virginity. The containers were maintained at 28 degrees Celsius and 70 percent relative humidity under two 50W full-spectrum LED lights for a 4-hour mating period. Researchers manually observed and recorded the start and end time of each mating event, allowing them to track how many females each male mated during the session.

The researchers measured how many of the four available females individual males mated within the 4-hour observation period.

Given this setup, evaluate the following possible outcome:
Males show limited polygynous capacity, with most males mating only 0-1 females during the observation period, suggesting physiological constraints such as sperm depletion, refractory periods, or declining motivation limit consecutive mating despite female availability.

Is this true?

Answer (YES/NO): NO